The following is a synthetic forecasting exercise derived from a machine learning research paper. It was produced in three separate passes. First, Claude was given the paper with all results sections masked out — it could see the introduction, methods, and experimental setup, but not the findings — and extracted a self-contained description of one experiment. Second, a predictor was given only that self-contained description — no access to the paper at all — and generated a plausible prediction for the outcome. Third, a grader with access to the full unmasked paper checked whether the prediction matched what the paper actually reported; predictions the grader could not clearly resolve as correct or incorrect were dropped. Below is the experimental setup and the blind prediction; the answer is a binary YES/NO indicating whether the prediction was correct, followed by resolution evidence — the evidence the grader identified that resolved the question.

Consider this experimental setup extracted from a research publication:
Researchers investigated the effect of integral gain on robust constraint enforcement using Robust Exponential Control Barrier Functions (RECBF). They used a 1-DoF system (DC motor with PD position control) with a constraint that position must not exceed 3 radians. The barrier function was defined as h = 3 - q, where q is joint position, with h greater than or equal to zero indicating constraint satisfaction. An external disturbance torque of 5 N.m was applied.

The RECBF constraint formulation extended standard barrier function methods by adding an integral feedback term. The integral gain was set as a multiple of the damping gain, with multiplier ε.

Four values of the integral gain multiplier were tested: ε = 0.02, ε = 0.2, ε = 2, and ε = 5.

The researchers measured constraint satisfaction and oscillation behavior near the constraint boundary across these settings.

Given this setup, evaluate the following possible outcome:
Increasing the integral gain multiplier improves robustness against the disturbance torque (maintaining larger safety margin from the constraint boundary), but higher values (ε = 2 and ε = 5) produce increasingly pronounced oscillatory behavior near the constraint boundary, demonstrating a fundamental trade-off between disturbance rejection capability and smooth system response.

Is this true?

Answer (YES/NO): NO